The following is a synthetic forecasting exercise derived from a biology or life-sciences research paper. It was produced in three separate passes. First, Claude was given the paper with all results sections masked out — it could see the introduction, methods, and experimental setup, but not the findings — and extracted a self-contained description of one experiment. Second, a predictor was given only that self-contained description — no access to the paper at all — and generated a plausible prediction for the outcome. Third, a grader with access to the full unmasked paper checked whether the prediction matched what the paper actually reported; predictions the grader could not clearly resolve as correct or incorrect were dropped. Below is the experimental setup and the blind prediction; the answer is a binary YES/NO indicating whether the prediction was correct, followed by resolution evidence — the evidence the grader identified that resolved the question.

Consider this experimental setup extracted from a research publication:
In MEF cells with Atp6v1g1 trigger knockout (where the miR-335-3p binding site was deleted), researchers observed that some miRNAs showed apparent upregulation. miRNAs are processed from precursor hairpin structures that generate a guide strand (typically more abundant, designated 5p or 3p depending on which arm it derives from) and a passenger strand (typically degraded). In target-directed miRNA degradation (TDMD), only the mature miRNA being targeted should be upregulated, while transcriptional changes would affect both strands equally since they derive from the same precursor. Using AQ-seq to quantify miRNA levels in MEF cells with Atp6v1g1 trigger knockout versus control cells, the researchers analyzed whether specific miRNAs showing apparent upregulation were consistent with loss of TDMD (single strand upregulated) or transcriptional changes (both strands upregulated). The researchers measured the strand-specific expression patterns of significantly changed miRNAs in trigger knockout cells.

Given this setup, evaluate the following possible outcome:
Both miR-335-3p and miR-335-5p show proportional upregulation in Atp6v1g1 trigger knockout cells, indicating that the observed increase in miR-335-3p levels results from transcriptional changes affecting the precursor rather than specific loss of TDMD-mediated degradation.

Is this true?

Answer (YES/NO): NO